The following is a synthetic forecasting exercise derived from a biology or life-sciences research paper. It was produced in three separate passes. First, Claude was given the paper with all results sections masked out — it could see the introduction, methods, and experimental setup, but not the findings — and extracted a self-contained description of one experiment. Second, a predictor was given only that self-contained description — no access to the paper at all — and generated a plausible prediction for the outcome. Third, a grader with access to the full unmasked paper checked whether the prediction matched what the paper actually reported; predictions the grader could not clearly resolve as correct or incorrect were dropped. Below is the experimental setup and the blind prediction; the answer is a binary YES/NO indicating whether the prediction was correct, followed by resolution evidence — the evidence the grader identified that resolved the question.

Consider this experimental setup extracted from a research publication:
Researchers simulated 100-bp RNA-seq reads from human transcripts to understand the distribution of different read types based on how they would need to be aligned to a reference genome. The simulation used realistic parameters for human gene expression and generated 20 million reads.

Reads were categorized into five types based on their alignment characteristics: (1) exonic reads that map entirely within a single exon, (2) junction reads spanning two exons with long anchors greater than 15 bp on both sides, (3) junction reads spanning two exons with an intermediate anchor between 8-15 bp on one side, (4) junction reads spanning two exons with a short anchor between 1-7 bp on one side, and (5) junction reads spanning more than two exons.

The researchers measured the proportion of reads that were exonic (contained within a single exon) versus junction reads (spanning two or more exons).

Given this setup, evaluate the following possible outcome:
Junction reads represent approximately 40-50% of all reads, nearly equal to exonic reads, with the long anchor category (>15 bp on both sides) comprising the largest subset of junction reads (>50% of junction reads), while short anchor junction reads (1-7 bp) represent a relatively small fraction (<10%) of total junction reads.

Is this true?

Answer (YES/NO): NO